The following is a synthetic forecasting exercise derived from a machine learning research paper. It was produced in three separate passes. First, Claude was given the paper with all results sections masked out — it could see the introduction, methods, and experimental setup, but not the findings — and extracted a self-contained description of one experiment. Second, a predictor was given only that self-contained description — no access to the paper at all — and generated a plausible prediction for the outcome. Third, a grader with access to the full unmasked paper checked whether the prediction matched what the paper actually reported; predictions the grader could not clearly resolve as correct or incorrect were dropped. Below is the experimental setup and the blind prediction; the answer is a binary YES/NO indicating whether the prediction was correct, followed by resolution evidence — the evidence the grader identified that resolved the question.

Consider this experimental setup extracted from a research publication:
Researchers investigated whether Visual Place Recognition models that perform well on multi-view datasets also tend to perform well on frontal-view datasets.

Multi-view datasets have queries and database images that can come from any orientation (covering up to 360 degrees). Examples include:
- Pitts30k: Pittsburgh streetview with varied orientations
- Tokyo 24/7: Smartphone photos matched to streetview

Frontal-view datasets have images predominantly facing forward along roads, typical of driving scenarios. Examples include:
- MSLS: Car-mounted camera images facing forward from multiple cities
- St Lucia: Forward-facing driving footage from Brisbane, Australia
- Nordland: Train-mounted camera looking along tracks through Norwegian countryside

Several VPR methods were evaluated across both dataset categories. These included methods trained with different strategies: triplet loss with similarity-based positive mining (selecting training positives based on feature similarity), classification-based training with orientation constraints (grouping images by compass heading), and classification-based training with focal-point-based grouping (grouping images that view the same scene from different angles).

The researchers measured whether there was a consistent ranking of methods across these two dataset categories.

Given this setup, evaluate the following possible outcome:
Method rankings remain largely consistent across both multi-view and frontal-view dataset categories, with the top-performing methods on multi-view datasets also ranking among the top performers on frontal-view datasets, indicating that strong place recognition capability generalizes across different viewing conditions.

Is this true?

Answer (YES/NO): NO